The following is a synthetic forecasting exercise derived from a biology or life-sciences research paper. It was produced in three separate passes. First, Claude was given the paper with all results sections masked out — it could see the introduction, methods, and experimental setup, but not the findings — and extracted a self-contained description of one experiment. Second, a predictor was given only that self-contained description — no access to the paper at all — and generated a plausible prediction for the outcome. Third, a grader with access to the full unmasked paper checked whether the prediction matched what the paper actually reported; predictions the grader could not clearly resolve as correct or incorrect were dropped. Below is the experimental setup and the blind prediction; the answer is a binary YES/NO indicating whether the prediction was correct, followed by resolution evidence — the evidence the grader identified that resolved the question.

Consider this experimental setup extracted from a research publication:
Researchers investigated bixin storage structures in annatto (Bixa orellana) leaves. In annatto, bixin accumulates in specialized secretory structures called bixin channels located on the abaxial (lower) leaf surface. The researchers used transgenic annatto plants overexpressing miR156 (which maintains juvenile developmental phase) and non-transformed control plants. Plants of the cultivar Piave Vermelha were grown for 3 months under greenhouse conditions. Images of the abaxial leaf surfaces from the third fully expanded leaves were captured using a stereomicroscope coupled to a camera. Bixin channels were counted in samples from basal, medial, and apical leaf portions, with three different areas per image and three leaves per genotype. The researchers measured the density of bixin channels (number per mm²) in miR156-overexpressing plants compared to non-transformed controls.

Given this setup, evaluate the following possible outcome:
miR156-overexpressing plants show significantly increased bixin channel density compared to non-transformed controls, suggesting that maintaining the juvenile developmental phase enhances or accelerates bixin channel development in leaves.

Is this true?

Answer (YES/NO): NO